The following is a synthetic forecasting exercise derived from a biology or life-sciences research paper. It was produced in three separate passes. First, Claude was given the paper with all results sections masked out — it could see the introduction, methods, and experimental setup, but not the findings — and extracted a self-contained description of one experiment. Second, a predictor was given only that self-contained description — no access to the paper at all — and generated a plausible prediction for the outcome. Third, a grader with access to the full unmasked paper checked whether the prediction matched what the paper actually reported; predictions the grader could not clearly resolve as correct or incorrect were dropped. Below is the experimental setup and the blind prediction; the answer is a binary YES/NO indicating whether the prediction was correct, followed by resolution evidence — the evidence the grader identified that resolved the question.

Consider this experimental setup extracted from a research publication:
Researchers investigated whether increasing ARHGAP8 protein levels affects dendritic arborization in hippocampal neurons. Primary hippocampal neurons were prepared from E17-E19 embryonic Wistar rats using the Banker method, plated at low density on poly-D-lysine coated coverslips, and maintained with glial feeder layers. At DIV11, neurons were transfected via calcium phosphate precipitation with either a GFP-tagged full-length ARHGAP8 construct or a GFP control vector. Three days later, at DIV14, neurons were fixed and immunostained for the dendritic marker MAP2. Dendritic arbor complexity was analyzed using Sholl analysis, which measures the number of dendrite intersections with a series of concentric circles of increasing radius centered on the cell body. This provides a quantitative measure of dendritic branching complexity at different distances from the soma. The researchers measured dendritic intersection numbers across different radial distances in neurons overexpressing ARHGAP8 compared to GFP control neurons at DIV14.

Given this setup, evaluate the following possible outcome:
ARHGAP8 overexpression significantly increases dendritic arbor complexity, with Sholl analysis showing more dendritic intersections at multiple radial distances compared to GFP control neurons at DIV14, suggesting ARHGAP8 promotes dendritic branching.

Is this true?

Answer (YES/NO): NO